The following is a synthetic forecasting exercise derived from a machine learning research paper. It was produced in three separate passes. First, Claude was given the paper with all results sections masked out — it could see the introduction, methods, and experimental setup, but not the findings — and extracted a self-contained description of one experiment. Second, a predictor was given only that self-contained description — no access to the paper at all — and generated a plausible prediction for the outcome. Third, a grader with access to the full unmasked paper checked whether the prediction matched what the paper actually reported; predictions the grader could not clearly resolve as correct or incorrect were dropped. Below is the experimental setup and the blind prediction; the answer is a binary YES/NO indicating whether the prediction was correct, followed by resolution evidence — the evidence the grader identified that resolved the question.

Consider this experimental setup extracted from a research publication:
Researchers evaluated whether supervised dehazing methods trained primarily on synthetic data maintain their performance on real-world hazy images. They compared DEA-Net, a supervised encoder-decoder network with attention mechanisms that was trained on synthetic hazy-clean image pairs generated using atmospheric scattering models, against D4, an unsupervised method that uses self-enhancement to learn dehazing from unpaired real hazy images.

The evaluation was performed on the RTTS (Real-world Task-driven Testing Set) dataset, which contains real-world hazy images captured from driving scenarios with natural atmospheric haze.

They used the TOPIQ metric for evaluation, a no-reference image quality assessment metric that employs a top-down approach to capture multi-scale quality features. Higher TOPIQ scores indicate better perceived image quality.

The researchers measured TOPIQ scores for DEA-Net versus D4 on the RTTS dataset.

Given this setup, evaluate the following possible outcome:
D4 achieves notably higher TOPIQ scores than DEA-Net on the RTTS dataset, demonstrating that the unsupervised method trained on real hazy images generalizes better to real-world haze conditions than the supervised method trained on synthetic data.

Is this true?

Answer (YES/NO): NO